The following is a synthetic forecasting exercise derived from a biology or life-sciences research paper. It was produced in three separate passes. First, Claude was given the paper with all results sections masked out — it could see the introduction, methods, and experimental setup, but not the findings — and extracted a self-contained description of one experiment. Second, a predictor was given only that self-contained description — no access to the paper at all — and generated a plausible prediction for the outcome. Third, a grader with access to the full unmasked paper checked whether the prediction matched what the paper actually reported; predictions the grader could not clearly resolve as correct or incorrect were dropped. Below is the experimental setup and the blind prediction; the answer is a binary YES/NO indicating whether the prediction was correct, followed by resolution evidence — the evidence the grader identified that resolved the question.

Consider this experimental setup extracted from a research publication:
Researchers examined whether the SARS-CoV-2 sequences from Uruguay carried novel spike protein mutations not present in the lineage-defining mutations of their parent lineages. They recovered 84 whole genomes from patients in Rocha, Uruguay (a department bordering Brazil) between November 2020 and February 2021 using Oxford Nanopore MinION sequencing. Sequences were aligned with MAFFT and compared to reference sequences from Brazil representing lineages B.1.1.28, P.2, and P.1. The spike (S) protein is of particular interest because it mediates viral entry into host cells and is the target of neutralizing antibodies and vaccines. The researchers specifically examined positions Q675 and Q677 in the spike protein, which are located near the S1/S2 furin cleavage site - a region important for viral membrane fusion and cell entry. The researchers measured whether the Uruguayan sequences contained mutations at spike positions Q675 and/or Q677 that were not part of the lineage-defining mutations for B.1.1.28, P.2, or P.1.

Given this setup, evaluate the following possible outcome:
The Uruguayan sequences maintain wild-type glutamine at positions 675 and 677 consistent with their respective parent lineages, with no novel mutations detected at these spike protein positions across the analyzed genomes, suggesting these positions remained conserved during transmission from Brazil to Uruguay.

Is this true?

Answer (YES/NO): NO